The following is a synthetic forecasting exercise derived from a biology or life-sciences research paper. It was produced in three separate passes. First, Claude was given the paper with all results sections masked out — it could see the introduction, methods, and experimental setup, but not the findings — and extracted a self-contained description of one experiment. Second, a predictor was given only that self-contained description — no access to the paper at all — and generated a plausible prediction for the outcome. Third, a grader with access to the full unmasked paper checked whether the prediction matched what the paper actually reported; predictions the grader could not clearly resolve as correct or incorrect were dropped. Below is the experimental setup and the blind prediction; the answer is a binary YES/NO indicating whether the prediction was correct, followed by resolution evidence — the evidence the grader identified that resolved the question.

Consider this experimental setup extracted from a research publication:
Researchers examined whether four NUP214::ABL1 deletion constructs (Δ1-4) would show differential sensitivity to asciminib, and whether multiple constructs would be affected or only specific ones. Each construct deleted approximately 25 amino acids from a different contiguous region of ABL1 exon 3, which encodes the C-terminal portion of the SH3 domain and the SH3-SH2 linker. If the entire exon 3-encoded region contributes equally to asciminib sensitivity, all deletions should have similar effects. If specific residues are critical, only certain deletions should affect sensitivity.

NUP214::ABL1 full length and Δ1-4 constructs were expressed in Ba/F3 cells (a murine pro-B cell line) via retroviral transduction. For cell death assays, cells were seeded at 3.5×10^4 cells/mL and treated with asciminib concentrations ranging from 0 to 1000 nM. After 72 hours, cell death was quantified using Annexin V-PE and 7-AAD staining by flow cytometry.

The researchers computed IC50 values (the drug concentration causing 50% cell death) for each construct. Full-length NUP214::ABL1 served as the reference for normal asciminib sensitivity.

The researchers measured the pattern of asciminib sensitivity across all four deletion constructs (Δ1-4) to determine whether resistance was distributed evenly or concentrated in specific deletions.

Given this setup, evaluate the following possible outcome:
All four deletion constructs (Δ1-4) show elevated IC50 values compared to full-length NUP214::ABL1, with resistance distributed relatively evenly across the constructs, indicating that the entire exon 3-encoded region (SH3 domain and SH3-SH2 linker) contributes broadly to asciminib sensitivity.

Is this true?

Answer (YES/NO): NO